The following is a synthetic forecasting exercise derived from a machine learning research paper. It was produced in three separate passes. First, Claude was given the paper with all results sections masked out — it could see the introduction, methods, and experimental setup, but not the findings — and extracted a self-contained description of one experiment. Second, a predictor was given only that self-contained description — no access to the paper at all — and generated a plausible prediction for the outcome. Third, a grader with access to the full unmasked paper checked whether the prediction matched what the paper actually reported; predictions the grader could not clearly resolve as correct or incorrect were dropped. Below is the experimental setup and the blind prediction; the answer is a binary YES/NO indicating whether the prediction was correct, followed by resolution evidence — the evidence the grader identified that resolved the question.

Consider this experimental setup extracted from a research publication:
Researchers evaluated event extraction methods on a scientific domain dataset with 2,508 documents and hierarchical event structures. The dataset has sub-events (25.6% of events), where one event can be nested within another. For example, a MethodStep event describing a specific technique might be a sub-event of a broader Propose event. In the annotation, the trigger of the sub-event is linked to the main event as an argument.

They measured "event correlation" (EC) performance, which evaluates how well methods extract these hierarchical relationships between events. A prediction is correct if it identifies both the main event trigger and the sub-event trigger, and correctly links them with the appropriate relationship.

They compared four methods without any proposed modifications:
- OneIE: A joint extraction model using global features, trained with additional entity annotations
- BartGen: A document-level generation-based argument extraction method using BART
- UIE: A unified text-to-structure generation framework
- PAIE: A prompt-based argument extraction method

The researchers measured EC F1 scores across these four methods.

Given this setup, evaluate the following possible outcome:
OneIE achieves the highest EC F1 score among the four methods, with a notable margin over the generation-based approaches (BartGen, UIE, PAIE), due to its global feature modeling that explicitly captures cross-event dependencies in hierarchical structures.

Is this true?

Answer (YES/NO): NO